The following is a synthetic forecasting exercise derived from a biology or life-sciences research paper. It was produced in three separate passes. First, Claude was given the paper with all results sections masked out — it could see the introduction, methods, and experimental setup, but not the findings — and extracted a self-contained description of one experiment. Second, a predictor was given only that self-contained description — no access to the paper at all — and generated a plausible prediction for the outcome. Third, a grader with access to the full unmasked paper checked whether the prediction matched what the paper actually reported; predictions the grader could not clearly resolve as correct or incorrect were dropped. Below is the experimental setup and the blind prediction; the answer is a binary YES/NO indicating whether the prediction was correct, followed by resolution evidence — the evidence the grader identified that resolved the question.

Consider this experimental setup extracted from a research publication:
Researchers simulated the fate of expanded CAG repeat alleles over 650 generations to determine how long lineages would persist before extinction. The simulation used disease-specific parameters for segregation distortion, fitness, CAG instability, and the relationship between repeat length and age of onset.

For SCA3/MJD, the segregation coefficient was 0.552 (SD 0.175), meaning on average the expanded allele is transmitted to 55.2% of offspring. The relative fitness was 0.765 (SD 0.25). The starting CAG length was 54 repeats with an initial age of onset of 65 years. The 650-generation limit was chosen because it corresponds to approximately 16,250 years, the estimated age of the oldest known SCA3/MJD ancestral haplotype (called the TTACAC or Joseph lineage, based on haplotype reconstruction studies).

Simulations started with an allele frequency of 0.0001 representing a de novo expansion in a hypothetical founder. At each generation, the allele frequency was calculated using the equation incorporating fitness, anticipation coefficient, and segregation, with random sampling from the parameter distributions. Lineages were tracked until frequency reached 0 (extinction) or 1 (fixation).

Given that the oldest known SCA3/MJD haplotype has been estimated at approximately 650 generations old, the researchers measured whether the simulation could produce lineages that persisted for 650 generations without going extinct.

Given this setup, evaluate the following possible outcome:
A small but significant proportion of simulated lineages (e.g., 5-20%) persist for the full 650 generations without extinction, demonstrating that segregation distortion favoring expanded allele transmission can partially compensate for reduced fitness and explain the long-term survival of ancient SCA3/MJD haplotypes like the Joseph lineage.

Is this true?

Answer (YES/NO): NO